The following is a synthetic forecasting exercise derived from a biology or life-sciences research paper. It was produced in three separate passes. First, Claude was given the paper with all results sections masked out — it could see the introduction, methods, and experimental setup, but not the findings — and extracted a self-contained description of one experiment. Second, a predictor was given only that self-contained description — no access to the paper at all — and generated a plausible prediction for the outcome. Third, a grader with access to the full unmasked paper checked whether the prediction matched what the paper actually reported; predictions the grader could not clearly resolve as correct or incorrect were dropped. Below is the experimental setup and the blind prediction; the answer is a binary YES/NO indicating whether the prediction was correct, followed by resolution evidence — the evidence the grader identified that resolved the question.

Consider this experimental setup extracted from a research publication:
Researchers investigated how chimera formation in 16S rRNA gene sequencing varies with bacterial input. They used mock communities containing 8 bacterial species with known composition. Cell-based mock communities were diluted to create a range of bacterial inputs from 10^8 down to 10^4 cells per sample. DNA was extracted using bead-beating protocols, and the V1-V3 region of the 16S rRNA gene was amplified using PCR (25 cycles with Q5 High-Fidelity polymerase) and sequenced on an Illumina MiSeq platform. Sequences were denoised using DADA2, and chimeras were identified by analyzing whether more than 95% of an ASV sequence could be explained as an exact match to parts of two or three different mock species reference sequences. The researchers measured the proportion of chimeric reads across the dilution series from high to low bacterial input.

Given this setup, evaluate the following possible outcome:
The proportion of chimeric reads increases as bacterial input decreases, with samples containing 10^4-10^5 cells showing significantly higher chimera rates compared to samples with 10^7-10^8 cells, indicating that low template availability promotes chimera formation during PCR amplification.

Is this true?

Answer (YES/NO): NO